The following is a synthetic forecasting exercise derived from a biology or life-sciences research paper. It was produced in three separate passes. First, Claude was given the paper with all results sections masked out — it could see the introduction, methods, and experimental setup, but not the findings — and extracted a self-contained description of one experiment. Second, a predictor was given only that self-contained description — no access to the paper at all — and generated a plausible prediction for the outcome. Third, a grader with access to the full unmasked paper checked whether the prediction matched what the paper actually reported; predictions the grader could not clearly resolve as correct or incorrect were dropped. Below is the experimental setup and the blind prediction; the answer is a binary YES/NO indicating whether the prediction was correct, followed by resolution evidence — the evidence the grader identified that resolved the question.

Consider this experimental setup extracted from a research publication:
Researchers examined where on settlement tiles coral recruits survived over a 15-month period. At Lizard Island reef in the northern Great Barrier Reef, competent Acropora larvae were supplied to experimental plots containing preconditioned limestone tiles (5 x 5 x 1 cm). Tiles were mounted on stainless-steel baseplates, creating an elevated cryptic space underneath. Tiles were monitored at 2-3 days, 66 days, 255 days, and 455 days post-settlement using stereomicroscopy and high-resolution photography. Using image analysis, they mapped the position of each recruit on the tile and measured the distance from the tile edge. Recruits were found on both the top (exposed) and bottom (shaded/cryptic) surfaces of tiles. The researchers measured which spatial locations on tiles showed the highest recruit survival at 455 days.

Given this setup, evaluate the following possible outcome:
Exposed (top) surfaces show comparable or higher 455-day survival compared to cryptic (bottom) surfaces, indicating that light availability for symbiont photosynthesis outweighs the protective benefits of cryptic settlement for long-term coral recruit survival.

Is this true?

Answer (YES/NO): NO